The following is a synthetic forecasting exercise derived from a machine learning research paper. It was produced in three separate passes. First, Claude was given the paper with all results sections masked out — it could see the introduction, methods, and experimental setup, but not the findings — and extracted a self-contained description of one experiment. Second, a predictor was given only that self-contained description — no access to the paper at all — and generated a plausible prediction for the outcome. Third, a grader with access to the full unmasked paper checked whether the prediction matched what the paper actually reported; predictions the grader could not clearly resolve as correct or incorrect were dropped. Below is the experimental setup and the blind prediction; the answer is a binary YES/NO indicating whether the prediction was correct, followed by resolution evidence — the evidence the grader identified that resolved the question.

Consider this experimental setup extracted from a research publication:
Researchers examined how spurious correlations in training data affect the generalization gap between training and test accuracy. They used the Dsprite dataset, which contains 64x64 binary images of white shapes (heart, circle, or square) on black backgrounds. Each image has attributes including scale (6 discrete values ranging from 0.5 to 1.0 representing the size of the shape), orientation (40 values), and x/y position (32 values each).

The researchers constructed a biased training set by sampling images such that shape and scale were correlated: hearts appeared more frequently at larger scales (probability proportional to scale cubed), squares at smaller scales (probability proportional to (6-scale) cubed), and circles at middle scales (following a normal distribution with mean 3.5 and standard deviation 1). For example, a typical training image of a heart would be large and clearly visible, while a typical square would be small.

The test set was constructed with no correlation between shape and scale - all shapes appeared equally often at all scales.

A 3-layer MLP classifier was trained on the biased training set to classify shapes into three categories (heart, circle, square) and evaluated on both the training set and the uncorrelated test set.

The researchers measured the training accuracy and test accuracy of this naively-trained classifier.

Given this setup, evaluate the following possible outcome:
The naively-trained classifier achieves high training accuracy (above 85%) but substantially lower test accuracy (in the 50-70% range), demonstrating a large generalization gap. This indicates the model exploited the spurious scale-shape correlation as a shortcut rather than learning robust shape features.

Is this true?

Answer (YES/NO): NO